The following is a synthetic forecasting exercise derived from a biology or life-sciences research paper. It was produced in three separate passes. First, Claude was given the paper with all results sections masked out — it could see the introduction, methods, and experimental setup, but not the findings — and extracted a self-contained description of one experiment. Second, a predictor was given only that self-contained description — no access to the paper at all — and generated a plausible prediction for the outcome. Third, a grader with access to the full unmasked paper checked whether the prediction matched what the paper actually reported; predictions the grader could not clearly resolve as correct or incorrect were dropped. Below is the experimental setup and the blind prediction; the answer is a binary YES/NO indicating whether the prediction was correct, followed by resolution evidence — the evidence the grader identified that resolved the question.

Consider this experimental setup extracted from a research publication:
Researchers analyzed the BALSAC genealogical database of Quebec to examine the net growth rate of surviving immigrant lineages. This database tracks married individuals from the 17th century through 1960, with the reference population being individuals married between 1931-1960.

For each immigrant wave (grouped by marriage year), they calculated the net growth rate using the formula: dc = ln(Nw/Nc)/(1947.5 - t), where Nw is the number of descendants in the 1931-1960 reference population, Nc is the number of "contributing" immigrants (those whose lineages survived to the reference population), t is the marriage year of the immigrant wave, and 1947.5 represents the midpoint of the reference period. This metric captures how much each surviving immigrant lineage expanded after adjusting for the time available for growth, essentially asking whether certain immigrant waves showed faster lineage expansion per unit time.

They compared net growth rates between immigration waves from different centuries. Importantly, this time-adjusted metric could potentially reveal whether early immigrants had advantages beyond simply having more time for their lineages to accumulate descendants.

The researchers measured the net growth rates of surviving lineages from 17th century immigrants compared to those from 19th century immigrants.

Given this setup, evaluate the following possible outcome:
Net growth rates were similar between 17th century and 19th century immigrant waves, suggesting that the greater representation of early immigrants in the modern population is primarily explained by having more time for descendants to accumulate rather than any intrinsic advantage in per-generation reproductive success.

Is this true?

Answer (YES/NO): NO